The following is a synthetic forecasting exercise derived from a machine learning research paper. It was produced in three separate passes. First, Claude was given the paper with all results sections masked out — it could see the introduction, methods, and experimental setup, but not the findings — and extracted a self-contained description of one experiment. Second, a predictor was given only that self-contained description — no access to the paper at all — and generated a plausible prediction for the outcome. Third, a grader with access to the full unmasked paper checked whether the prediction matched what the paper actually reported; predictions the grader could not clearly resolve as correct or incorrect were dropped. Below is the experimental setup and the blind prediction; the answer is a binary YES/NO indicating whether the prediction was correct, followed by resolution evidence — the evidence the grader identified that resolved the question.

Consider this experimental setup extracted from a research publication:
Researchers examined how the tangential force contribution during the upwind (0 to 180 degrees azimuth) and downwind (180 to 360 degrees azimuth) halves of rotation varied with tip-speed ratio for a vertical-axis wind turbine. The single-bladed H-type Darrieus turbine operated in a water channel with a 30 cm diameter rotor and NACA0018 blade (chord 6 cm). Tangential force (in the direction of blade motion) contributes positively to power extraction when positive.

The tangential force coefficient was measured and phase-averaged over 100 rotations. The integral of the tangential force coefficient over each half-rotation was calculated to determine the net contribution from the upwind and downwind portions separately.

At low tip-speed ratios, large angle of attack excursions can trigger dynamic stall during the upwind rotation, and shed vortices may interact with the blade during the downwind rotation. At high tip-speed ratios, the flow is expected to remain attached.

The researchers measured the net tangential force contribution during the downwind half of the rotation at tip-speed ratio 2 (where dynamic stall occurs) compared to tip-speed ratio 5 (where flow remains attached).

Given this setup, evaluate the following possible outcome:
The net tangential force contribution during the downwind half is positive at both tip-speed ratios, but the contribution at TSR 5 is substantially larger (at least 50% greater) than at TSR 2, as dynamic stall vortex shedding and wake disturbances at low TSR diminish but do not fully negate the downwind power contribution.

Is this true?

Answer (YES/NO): NO